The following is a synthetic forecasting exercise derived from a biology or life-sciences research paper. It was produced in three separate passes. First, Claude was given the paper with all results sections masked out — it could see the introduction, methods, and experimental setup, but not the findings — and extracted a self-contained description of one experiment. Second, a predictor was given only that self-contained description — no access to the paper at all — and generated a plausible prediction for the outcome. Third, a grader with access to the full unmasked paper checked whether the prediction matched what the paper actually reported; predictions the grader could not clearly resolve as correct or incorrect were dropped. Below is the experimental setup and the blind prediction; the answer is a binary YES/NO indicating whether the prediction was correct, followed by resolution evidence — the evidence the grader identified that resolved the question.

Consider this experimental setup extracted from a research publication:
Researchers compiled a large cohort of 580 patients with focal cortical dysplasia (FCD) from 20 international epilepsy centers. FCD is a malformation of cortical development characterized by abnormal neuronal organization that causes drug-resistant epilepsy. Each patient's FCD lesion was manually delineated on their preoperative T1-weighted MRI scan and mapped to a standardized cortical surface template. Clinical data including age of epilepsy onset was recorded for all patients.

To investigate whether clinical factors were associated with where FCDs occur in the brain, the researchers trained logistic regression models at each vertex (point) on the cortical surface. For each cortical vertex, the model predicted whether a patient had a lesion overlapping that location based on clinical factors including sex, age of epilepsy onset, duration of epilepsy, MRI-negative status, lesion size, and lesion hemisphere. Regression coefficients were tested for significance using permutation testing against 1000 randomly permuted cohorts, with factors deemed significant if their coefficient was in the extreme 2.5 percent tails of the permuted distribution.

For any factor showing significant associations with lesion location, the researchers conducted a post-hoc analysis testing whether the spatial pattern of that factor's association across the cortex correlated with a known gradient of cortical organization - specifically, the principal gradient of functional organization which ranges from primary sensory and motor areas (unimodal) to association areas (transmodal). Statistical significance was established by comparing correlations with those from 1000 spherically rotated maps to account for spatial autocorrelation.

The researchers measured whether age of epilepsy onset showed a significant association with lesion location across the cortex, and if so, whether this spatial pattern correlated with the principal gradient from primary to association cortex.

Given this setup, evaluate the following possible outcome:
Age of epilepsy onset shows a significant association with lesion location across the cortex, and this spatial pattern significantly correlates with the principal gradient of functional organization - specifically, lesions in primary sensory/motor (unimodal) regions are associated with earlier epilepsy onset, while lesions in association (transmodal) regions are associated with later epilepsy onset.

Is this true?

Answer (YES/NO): YES